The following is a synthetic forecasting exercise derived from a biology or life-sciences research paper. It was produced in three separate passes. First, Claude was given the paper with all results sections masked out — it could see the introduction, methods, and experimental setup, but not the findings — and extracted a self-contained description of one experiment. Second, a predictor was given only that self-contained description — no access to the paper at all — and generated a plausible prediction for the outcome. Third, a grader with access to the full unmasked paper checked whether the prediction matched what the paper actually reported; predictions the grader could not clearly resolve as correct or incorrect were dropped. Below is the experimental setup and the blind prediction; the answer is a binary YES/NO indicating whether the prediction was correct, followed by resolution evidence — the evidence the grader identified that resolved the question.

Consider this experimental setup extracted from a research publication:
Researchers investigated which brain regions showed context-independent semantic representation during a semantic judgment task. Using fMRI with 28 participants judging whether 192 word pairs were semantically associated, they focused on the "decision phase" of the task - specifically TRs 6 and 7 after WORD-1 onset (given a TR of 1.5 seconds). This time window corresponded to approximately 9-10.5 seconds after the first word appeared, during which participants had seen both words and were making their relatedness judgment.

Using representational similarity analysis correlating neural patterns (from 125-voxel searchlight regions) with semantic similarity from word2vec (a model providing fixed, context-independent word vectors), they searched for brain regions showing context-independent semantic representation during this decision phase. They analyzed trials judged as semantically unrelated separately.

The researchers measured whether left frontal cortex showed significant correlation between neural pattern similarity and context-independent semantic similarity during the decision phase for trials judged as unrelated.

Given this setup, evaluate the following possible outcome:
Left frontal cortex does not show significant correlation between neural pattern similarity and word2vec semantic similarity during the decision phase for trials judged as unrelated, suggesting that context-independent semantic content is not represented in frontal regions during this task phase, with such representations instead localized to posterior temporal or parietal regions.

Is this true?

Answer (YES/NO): YES